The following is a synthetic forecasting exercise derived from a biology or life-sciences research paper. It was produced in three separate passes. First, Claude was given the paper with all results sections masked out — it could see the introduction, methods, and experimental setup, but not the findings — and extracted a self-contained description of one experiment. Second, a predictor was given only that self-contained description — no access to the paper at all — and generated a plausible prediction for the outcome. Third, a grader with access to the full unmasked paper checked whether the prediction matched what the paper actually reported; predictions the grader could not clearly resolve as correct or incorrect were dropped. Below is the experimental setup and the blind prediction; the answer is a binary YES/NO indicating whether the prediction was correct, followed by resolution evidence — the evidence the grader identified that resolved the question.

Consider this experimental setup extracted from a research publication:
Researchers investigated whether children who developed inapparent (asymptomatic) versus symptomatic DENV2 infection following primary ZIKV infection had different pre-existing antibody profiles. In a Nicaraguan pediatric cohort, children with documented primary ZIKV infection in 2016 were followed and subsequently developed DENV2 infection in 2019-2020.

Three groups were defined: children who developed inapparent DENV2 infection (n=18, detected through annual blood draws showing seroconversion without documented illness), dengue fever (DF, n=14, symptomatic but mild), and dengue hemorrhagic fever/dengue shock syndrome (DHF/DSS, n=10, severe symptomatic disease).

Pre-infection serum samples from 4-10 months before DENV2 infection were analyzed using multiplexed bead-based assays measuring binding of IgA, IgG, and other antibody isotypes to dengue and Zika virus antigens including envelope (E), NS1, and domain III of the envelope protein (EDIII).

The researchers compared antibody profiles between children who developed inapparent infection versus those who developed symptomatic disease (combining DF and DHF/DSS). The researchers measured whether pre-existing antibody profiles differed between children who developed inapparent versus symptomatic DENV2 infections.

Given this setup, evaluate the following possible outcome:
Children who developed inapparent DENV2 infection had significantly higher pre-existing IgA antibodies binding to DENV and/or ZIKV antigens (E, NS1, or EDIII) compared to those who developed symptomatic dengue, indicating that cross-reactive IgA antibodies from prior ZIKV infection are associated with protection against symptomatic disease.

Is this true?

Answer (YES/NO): NO